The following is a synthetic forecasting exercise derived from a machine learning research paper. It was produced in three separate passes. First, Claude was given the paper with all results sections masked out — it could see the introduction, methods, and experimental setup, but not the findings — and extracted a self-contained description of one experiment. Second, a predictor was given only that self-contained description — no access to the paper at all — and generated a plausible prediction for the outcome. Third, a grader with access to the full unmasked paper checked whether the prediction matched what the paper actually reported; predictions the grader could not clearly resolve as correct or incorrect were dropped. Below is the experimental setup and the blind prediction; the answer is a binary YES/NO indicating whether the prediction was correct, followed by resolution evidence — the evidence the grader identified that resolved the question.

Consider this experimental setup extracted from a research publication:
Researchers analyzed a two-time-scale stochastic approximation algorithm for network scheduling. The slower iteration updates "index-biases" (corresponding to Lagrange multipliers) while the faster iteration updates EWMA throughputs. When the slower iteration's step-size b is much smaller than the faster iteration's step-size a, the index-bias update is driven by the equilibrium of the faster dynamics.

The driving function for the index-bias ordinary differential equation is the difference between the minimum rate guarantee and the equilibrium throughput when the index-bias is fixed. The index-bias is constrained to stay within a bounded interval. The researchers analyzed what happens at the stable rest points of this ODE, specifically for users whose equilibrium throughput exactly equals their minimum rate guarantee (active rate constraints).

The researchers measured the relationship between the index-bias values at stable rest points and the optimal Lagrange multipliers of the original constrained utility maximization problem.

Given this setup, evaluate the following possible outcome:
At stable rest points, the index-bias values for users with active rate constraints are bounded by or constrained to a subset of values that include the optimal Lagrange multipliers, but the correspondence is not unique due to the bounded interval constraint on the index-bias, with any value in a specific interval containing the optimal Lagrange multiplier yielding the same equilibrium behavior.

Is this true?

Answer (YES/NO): NO